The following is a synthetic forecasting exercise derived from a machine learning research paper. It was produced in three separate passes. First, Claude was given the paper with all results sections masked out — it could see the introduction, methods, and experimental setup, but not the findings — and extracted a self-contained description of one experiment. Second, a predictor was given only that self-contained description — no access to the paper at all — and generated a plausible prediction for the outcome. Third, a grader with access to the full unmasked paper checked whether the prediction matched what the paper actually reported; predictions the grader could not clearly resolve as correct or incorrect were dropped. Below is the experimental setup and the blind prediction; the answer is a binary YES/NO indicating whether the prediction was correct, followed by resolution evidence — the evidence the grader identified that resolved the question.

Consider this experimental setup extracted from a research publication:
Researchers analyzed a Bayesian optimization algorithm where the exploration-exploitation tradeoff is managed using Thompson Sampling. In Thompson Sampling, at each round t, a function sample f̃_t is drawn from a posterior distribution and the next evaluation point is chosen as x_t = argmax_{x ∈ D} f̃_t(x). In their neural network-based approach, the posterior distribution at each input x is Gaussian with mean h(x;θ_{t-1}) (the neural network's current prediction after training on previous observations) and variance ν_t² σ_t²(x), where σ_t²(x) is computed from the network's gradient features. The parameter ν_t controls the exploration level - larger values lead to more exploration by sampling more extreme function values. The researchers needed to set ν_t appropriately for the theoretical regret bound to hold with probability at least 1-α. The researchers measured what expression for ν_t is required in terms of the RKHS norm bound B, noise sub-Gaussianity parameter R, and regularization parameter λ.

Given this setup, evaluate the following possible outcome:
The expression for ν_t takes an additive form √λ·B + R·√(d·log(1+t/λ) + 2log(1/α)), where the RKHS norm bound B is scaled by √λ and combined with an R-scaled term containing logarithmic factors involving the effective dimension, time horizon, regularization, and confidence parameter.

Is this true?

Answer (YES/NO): NO